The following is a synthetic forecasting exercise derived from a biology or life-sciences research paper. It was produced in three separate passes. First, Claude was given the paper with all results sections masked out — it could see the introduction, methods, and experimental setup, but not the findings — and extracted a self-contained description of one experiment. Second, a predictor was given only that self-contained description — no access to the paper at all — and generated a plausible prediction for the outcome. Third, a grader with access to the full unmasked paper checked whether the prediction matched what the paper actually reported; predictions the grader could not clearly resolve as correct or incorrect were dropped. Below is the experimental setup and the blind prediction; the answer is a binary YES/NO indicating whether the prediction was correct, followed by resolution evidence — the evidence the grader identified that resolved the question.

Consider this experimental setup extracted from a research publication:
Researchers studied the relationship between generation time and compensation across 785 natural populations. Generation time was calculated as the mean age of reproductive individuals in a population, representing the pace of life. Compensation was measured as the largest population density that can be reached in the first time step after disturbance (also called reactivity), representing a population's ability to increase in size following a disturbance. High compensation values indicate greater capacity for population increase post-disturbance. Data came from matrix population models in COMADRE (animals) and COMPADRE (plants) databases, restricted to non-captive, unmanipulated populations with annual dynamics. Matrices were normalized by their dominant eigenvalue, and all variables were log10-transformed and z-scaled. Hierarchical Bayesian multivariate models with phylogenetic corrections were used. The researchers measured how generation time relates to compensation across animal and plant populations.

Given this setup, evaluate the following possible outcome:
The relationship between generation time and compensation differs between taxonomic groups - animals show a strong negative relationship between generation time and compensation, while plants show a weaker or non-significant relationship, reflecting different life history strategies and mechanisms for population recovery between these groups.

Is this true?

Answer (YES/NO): NO